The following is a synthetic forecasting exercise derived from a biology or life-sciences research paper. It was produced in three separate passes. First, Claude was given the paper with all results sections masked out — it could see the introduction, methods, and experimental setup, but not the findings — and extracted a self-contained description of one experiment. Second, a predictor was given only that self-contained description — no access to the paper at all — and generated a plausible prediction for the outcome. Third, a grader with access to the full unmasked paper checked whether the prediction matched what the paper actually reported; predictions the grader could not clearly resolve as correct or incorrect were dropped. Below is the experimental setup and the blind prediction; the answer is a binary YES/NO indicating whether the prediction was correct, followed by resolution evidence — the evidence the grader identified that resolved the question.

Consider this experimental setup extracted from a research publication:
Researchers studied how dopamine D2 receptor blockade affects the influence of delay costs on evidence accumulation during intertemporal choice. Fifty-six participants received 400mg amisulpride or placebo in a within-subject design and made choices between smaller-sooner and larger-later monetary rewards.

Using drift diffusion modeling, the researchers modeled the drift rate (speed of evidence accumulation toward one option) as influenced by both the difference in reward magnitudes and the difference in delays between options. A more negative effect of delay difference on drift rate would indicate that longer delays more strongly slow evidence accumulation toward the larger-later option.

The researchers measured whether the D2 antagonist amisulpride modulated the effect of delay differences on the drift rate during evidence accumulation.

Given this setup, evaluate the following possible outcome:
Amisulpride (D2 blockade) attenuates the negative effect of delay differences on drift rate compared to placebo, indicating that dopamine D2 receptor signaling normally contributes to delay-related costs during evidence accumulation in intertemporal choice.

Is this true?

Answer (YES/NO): NO